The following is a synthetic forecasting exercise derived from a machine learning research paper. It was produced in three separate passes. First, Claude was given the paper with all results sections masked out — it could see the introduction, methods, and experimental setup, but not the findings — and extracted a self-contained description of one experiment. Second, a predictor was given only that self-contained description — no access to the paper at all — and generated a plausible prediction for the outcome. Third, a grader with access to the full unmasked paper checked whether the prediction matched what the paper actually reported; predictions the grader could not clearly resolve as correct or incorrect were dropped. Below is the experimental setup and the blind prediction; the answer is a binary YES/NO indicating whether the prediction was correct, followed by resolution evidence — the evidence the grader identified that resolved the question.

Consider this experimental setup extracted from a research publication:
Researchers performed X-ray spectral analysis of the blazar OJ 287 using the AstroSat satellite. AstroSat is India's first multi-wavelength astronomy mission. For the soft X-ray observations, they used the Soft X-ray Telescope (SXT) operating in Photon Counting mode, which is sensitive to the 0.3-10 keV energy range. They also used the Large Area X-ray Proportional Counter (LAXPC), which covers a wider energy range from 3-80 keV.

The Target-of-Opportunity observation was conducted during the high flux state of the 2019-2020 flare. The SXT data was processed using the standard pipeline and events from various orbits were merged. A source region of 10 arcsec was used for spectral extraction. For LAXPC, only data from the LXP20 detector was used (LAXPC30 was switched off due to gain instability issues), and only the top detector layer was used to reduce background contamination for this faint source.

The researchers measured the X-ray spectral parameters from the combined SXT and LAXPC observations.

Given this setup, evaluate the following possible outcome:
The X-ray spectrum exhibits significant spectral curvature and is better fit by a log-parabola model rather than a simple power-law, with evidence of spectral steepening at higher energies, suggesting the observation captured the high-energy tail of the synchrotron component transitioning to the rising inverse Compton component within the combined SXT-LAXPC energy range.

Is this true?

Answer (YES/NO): NO